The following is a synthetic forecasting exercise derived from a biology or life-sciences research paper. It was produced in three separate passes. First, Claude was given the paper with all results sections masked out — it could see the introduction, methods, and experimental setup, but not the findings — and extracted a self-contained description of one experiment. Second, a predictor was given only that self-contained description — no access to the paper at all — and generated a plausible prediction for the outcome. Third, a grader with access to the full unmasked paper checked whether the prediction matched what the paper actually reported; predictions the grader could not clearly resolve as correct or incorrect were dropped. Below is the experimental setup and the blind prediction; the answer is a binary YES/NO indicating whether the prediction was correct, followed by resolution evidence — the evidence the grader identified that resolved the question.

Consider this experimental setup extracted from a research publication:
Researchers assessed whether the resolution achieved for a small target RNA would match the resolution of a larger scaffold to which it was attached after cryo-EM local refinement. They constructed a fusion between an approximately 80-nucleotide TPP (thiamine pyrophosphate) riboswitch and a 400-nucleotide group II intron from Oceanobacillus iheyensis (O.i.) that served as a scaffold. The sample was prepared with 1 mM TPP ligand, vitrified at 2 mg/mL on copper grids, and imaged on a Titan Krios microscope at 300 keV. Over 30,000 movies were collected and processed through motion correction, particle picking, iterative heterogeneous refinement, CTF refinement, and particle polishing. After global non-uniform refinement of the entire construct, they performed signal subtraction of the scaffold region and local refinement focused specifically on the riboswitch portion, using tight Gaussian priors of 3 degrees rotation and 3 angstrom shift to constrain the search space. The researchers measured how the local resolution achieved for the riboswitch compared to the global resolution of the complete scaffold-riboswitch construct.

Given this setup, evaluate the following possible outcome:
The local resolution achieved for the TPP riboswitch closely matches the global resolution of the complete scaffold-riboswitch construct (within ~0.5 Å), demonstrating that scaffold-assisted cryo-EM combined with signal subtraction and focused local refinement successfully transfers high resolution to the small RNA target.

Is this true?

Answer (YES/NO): YES